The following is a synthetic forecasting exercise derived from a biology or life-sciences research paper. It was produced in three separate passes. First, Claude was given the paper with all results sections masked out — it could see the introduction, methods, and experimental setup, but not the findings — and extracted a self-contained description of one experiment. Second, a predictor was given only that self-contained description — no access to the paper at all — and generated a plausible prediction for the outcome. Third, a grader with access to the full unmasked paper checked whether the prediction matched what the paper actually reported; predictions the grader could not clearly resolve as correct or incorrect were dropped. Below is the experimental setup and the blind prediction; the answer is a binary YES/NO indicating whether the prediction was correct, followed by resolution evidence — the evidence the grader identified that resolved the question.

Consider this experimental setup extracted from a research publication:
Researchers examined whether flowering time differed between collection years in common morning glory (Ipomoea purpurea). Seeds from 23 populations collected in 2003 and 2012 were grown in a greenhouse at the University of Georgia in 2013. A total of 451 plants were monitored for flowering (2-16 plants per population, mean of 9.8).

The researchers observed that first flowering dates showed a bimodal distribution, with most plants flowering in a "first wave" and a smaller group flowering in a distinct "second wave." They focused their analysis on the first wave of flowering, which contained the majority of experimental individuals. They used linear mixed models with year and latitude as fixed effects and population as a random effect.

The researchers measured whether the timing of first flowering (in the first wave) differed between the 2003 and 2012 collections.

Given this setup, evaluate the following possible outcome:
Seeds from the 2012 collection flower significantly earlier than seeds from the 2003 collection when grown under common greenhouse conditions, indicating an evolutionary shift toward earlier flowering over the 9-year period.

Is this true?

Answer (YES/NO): NO